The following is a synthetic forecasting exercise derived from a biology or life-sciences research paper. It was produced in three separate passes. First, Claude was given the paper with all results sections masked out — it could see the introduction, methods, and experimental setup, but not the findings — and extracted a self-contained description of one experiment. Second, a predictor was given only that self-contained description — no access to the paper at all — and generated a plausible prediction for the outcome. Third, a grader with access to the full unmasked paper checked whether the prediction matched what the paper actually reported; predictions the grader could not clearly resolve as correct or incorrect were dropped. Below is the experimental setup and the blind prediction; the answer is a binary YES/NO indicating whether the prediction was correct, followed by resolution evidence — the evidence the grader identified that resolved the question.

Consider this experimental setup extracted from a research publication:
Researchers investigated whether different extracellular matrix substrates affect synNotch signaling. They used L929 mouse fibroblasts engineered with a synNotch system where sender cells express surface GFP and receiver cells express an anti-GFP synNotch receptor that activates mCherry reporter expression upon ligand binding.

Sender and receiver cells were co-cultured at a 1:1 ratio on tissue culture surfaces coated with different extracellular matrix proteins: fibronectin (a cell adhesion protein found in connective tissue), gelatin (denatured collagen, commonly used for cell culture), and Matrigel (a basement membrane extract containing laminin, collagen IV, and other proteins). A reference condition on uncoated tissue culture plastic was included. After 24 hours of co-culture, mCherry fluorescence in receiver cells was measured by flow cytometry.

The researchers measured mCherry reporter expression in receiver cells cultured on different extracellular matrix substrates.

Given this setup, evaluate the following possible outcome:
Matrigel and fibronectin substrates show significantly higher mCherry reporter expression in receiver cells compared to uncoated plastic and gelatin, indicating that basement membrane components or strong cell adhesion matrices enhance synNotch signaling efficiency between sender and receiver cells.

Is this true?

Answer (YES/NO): NO